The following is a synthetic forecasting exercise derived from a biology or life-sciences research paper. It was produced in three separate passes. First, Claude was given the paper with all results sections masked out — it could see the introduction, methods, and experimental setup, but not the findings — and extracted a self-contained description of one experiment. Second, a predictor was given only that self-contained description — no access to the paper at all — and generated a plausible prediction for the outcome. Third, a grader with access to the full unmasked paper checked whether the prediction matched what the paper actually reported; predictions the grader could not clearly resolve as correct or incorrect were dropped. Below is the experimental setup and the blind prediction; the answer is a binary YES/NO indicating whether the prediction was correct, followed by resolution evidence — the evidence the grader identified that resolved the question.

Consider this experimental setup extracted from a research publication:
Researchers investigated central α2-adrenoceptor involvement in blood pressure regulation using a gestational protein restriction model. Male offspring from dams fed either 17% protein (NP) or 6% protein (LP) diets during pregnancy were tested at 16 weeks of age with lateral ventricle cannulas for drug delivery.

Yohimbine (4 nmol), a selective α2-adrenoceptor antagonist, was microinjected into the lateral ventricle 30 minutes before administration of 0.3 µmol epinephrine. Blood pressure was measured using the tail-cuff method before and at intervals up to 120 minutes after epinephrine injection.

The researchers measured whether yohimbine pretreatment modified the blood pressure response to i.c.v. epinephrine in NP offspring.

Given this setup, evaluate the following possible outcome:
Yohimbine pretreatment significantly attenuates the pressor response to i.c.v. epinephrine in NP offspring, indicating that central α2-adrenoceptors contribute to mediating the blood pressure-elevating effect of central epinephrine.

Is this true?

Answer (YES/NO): NO